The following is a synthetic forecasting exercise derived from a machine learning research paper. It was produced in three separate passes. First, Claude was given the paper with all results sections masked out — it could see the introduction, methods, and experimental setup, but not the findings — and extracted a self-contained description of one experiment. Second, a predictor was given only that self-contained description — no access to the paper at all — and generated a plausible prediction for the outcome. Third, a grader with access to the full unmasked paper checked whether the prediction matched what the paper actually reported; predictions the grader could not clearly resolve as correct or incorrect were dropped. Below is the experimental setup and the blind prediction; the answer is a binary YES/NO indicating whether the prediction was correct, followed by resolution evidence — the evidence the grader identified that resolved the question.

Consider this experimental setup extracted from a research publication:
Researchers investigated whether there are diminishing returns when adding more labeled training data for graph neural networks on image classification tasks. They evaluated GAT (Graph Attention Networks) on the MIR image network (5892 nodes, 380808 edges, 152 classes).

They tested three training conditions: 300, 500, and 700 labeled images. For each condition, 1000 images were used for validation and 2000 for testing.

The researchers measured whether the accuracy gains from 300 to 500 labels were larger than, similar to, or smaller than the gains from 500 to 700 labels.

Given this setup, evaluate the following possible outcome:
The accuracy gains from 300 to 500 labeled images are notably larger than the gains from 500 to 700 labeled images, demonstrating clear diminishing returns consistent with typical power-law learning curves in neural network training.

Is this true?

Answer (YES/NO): YES